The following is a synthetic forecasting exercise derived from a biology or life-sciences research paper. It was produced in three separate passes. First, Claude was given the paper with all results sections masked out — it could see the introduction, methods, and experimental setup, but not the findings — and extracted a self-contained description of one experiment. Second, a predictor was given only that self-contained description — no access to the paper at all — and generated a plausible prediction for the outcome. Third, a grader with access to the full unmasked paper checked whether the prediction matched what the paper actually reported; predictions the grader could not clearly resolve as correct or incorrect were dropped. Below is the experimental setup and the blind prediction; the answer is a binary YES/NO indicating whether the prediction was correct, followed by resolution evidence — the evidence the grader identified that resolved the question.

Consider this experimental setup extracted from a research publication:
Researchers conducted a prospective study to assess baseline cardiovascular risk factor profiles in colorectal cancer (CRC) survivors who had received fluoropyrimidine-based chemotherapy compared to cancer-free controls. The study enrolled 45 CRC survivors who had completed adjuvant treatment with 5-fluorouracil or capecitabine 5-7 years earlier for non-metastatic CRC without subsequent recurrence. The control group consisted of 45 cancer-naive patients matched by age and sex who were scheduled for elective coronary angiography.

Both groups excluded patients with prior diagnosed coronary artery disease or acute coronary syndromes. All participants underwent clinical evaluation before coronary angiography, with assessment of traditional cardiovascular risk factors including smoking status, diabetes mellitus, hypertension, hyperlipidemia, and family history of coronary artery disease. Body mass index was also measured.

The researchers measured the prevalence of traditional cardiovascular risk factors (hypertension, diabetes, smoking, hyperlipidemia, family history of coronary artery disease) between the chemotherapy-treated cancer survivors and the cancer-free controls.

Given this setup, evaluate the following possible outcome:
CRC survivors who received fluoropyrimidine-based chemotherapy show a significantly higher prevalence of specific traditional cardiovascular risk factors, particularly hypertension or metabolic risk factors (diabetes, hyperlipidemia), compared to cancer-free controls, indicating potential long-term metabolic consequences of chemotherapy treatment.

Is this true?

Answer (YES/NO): NO